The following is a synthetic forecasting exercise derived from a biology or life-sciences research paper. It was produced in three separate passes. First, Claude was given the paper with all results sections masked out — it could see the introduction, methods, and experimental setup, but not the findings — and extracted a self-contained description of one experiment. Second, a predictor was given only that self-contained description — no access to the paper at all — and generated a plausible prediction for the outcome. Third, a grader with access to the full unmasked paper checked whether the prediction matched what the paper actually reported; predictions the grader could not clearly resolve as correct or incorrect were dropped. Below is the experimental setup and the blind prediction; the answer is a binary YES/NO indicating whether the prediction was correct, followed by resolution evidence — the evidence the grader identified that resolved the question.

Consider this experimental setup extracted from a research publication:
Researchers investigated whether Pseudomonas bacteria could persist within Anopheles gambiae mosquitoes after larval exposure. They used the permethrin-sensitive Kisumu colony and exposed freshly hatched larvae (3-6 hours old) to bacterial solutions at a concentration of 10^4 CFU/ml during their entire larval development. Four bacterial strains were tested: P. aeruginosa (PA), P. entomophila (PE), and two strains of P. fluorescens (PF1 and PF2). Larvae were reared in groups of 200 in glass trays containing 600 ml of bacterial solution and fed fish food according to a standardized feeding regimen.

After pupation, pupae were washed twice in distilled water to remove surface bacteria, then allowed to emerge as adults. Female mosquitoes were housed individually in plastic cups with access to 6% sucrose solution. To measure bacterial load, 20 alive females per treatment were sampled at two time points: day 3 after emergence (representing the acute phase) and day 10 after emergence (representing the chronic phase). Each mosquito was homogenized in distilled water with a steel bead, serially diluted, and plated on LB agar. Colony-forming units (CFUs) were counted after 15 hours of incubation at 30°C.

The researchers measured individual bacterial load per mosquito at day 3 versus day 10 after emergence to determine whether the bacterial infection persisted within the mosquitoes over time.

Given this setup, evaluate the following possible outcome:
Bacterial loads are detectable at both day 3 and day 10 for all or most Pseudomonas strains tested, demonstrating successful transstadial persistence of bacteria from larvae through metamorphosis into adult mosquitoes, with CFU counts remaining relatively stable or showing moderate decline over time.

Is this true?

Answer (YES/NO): YES